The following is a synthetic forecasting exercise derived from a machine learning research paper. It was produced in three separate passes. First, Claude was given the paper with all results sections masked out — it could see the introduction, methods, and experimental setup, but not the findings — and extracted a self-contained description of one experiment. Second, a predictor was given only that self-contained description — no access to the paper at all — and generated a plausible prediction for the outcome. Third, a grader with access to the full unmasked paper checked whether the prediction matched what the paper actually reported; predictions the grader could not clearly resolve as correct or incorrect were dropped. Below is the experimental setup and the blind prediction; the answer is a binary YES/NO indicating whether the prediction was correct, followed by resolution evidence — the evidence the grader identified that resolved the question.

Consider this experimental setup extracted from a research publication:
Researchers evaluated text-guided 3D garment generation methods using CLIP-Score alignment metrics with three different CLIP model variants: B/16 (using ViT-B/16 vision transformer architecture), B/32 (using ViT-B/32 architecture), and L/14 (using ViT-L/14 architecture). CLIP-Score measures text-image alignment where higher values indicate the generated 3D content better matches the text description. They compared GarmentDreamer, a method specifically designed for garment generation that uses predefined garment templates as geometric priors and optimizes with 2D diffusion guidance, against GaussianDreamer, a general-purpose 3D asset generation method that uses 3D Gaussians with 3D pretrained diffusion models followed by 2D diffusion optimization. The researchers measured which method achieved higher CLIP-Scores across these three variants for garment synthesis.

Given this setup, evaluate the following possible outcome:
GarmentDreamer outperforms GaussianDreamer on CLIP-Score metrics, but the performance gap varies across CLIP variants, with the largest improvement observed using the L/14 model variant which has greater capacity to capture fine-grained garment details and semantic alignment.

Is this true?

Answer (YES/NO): NO